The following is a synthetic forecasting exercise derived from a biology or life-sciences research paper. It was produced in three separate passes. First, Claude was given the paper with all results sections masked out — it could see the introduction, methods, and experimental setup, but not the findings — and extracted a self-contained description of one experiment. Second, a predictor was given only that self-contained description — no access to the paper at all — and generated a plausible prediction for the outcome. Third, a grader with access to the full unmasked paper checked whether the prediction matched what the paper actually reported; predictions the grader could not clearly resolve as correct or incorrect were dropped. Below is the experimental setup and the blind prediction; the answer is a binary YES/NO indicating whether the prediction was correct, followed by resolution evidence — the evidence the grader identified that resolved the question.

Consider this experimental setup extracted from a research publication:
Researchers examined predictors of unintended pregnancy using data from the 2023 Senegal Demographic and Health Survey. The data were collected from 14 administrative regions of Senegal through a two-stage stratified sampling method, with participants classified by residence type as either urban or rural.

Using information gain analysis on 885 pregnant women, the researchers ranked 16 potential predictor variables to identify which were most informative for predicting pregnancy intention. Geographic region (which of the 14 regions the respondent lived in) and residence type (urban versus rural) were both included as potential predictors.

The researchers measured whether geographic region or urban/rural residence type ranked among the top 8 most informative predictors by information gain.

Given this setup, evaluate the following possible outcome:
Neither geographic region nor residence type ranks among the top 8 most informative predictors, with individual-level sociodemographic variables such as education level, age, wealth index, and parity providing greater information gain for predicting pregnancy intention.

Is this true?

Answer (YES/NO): NO